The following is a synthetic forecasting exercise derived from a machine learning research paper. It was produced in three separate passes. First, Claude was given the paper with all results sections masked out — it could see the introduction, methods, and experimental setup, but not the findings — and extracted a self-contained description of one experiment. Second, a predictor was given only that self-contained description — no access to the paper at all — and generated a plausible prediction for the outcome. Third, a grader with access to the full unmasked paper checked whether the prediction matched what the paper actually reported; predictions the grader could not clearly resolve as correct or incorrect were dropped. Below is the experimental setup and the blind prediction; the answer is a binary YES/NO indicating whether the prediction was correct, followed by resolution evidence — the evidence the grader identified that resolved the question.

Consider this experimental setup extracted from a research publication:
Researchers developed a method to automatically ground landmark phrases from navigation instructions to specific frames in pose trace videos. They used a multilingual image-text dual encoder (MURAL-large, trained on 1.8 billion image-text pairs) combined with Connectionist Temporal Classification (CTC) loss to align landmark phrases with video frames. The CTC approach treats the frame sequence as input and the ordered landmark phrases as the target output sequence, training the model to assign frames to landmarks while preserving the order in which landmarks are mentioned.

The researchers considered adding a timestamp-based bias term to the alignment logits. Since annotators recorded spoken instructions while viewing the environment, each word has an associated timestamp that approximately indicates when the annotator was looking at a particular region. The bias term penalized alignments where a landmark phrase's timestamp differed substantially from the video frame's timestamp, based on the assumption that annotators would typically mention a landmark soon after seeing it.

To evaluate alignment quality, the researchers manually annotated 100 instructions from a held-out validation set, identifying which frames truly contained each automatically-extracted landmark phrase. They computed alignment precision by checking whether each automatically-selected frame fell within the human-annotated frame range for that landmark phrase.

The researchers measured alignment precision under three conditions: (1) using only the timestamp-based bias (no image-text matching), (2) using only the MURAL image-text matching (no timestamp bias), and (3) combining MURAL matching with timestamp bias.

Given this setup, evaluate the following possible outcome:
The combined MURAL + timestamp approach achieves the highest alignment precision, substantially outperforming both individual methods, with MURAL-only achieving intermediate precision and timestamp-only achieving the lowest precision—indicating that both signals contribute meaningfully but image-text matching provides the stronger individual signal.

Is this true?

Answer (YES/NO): NO